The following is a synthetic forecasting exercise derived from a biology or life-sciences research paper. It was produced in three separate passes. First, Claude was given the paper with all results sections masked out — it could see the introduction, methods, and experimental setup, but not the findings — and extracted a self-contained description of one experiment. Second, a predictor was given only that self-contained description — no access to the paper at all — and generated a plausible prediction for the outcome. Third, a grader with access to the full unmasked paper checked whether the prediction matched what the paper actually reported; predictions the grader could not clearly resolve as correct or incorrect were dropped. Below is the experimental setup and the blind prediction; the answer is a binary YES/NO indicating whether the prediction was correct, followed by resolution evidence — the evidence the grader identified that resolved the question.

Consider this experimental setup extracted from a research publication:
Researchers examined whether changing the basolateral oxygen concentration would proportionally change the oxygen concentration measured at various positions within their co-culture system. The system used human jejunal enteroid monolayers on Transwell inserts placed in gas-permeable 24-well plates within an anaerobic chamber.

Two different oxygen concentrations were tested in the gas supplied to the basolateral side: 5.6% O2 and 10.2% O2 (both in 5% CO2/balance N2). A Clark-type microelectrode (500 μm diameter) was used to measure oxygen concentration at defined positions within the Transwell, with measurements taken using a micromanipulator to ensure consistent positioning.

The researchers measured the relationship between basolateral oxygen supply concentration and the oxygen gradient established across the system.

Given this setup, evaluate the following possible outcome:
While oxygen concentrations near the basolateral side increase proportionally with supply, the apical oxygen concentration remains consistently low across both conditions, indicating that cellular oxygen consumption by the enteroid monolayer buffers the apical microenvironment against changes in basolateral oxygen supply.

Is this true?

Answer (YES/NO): YES